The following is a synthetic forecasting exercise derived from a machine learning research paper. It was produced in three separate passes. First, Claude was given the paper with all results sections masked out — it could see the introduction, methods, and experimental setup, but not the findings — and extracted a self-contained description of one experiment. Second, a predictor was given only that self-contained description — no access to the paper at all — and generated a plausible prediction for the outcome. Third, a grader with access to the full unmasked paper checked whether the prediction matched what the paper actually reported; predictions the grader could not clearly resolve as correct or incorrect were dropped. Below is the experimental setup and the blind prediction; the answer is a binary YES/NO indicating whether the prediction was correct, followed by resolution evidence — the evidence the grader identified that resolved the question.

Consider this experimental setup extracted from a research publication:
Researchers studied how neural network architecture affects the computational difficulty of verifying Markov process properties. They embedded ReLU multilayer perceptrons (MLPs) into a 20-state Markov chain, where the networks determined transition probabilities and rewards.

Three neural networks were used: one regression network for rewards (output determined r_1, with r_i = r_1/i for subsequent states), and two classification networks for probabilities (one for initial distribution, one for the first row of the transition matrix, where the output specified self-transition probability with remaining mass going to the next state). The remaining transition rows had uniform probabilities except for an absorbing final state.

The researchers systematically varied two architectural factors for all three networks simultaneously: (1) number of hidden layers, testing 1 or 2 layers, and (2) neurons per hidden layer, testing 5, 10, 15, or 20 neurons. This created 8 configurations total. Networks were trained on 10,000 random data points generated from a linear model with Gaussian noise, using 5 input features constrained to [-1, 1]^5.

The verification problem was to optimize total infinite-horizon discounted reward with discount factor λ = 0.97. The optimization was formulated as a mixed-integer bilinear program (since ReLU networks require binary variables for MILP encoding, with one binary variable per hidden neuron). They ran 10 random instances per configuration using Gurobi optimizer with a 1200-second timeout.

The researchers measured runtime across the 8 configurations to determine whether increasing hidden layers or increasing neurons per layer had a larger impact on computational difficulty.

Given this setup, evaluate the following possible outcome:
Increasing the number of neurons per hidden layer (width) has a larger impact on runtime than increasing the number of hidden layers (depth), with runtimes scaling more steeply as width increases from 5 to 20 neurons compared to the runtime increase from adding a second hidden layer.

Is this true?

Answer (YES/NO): NO